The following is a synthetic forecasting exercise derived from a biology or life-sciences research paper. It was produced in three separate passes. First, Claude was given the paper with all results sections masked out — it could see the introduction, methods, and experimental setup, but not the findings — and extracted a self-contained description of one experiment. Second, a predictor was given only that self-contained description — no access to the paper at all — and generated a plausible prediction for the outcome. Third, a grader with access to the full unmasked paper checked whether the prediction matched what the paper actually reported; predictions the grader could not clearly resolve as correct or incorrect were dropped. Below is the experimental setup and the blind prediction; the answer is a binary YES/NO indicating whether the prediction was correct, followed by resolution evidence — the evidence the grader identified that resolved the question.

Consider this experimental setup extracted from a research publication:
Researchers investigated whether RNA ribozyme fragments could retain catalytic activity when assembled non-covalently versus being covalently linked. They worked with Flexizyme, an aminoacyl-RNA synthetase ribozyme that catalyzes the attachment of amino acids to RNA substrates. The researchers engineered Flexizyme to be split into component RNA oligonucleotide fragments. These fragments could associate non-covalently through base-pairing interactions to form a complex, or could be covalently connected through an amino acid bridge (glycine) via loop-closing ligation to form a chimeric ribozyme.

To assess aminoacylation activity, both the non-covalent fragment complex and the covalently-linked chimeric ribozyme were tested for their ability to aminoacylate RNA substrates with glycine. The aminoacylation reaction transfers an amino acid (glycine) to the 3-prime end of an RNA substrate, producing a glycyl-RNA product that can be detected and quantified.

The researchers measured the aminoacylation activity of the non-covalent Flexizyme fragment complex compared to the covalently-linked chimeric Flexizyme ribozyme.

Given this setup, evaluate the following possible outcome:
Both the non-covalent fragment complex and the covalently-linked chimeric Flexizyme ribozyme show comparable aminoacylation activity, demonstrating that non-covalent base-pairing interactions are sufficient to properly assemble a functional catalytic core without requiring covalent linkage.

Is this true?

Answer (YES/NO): NO